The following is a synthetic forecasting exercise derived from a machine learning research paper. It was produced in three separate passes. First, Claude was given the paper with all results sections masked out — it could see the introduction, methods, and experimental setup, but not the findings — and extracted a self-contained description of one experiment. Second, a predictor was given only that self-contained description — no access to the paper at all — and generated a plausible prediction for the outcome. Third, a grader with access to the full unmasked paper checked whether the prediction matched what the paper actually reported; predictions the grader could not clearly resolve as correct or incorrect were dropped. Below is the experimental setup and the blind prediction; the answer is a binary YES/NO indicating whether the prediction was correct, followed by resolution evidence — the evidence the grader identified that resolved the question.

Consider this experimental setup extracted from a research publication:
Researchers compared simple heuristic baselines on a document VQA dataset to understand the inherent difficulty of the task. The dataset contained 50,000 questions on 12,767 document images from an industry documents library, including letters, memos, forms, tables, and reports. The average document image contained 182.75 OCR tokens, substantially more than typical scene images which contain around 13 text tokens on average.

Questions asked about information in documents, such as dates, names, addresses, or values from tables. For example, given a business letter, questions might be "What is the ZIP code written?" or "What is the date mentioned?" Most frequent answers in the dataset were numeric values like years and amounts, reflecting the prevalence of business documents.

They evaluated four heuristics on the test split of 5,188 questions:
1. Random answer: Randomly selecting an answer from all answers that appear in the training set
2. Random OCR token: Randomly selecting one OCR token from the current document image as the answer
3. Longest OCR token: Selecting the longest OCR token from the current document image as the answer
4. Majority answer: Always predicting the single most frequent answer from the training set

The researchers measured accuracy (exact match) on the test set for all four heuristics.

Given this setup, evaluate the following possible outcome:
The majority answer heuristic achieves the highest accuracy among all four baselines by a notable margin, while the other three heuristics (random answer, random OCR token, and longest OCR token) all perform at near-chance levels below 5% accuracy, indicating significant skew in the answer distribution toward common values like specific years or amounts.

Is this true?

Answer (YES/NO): NO